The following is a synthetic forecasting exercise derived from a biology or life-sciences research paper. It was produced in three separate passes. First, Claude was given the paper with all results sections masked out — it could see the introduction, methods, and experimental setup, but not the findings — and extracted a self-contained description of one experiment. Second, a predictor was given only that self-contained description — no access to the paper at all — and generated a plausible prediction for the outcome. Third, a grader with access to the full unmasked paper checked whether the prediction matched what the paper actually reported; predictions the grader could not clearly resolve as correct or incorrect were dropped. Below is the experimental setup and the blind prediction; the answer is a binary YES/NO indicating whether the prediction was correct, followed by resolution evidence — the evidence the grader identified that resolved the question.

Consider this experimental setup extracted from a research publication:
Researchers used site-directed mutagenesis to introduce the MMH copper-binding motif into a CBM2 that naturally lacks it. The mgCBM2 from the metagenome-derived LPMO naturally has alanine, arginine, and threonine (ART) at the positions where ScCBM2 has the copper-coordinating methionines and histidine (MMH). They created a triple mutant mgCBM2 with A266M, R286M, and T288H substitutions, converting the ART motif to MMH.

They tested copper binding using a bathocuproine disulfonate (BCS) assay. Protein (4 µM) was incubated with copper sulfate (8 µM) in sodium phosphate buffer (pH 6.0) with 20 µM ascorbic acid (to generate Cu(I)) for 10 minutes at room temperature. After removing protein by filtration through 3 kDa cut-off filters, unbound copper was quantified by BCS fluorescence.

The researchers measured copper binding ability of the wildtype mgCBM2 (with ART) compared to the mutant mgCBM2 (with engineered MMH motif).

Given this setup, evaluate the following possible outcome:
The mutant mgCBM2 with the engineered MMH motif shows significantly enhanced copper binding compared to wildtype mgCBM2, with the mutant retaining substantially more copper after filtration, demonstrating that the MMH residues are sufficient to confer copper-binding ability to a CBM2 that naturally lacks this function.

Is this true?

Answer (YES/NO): YES